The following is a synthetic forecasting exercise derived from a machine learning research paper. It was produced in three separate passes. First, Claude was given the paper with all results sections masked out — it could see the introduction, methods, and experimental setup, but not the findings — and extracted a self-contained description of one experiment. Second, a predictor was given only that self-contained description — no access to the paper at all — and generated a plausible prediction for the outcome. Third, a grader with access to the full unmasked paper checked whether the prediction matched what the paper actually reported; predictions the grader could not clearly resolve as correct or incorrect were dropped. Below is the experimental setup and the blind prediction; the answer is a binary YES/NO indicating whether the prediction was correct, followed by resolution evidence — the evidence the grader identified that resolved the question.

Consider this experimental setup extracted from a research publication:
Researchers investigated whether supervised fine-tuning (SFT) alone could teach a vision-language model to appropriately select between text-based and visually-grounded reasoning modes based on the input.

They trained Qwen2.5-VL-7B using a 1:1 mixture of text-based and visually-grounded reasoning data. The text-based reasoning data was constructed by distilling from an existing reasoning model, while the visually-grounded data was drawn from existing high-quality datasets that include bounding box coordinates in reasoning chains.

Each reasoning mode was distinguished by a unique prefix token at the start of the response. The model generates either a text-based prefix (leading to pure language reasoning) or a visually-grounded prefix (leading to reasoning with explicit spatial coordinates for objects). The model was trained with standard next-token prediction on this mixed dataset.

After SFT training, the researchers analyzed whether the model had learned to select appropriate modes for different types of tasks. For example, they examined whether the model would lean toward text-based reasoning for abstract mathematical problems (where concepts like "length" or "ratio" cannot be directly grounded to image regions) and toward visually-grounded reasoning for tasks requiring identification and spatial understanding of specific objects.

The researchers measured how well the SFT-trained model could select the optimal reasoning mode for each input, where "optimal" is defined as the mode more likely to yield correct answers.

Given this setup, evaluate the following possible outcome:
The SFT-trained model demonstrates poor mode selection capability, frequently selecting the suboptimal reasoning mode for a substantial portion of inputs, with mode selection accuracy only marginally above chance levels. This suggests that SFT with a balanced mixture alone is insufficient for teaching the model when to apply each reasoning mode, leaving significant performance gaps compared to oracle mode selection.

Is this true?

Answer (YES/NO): NO